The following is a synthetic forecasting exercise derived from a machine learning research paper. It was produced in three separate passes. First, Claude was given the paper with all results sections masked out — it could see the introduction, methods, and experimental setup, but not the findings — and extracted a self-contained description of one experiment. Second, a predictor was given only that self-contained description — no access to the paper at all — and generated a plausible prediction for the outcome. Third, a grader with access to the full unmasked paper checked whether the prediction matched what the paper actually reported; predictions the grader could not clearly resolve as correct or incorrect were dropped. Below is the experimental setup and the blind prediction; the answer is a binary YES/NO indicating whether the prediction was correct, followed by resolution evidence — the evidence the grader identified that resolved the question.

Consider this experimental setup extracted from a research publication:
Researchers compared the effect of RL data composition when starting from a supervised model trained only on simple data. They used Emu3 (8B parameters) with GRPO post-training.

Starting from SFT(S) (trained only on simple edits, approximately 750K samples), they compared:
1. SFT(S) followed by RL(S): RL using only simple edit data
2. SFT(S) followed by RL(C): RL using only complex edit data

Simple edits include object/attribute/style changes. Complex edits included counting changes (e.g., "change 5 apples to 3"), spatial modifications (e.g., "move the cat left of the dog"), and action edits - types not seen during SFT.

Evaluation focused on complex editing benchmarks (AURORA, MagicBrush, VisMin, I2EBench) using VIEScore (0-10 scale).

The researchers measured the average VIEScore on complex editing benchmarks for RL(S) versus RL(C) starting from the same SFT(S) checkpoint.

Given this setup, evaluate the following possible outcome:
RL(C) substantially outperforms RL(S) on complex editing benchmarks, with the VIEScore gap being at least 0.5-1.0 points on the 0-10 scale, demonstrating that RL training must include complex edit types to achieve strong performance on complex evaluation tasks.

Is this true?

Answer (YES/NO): NO